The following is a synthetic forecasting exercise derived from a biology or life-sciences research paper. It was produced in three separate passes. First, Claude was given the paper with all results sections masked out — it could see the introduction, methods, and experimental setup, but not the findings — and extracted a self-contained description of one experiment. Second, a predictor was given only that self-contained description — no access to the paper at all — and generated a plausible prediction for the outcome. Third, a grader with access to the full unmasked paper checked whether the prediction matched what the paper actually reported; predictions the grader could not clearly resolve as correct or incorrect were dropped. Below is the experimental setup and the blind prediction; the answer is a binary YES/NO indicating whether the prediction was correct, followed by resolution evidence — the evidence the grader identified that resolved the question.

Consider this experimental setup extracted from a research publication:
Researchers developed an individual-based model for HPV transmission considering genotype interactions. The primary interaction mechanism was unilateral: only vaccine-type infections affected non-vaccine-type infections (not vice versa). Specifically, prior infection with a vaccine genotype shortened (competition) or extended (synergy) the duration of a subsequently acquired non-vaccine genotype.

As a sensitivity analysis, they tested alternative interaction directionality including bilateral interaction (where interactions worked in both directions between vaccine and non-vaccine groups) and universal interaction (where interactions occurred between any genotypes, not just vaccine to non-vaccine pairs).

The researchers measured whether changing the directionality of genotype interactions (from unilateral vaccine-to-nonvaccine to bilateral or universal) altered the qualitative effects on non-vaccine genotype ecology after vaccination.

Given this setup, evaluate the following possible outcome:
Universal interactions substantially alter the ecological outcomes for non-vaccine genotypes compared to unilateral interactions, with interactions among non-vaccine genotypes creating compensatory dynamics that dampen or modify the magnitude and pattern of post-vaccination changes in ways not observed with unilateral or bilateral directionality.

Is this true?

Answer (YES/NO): YES